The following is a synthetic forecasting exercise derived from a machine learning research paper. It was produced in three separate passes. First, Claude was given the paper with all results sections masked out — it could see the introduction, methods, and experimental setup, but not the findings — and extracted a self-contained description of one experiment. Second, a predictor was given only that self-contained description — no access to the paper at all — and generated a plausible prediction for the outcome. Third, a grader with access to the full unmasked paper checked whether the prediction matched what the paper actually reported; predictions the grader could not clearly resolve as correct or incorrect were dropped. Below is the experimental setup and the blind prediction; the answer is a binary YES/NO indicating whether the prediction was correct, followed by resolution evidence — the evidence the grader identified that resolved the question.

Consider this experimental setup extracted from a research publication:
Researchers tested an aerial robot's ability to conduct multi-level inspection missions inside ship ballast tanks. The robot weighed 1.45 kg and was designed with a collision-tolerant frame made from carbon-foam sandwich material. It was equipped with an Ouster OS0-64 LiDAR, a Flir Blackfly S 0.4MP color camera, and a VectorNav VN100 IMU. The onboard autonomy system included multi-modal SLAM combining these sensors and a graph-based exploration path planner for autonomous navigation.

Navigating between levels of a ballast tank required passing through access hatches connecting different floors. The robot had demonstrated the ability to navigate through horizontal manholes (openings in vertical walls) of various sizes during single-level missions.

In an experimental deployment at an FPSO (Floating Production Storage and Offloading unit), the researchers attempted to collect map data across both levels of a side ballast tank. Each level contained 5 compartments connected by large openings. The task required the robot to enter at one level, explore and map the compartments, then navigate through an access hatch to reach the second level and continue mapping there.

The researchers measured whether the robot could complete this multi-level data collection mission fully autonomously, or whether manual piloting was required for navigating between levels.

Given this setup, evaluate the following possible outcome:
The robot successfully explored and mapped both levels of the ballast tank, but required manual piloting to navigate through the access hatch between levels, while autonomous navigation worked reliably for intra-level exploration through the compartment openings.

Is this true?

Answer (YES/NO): NO